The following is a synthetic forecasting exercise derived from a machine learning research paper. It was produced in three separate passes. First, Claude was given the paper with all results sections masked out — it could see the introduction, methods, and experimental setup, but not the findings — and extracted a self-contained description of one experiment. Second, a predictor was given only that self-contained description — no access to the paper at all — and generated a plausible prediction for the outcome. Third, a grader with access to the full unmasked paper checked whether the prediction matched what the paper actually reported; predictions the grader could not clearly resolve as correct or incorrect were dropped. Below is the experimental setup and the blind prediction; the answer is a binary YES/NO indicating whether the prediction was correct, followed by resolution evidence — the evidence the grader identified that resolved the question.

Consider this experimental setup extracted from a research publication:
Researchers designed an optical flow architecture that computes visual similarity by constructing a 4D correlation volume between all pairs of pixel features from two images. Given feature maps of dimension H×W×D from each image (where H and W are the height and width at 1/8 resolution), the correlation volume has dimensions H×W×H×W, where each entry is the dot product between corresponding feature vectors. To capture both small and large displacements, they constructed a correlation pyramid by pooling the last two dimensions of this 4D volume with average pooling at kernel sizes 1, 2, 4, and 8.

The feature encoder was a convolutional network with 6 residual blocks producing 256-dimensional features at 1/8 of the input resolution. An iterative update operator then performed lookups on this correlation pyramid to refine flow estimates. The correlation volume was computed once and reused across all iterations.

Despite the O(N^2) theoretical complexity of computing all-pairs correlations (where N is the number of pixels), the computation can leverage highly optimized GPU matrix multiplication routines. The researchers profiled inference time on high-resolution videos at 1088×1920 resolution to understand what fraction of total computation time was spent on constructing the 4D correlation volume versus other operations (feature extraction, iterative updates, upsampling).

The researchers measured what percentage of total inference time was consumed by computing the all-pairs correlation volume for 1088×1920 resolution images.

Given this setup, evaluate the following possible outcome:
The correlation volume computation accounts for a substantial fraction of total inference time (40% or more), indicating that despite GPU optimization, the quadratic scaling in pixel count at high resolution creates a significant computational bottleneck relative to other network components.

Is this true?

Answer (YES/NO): NO